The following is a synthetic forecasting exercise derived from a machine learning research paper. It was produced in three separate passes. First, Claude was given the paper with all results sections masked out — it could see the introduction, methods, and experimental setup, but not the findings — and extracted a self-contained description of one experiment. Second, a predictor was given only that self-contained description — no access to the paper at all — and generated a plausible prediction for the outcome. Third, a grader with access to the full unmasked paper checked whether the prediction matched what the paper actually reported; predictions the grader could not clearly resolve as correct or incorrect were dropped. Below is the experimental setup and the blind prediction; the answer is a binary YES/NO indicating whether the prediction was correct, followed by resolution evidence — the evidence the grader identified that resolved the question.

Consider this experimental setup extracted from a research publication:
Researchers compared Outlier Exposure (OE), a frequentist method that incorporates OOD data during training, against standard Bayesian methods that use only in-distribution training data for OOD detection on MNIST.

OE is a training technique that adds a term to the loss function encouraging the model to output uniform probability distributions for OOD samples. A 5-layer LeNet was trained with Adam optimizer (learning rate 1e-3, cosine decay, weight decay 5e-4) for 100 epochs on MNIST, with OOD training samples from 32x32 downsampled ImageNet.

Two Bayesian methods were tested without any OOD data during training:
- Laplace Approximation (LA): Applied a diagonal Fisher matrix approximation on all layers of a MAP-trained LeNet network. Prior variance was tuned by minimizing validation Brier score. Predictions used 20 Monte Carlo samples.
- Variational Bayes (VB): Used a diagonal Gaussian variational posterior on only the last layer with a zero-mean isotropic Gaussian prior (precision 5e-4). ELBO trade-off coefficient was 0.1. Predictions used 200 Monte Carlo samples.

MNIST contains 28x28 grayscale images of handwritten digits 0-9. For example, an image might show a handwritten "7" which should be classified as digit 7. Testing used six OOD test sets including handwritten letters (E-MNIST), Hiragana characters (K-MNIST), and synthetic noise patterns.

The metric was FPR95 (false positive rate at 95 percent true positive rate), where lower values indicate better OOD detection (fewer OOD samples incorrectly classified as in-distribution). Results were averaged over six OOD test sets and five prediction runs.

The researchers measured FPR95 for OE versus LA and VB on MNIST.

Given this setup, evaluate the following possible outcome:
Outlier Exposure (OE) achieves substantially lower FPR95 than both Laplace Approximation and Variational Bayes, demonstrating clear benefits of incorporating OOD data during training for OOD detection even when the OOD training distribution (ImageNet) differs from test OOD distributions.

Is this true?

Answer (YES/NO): YES